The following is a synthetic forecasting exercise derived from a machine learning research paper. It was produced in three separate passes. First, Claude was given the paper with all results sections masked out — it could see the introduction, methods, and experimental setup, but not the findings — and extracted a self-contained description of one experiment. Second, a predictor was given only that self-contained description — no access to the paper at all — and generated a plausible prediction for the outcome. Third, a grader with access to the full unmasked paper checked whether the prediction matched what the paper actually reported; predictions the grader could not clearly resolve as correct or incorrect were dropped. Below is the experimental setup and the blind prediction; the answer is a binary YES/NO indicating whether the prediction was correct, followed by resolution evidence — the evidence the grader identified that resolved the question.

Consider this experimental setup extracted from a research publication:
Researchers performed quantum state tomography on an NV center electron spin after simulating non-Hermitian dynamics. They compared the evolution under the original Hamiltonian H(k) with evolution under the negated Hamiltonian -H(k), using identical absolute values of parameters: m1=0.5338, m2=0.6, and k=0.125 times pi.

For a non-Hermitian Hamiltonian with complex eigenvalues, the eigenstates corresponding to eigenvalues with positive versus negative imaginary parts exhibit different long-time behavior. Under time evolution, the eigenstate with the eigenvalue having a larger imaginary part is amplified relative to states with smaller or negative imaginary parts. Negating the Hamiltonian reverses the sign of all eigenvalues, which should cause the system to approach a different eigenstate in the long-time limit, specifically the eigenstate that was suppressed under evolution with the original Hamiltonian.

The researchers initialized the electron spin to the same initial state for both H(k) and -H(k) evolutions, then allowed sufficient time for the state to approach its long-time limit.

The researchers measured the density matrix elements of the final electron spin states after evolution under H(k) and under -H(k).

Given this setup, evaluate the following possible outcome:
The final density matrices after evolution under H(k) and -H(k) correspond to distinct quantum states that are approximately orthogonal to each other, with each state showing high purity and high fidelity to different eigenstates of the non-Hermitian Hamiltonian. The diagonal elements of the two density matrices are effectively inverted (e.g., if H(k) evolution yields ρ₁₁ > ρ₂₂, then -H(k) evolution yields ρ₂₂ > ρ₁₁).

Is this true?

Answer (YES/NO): NO